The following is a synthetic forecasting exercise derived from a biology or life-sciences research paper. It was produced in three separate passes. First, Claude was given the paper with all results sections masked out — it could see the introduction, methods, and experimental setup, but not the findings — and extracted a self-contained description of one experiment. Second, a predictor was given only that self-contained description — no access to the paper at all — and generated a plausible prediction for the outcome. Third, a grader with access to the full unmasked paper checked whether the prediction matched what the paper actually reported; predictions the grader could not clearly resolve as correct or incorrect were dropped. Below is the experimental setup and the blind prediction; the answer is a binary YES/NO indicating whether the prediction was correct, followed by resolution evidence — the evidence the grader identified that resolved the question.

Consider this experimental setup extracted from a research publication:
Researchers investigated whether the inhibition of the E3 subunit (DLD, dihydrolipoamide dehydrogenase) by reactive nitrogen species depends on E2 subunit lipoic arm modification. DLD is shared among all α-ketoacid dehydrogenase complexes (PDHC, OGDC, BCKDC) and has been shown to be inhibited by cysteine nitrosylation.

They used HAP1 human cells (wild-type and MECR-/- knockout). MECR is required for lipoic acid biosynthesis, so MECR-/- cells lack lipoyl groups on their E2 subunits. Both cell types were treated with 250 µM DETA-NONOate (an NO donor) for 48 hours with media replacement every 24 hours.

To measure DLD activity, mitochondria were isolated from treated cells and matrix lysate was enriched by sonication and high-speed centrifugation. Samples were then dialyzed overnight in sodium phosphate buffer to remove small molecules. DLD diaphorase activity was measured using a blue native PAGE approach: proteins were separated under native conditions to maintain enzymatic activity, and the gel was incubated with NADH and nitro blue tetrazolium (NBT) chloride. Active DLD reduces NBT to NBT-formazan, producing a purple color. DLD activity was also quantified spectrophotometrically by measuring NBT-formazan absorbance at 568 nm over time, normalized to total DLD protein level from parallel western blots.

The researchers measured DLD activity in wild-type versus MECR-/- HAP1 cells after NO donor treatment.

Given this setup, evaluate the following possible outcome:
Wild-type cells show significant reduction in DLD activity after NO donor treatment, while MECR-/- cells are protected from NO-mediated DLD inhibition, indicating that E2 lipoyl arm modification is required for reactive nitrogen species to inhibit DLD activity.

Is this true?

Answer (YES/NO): YES